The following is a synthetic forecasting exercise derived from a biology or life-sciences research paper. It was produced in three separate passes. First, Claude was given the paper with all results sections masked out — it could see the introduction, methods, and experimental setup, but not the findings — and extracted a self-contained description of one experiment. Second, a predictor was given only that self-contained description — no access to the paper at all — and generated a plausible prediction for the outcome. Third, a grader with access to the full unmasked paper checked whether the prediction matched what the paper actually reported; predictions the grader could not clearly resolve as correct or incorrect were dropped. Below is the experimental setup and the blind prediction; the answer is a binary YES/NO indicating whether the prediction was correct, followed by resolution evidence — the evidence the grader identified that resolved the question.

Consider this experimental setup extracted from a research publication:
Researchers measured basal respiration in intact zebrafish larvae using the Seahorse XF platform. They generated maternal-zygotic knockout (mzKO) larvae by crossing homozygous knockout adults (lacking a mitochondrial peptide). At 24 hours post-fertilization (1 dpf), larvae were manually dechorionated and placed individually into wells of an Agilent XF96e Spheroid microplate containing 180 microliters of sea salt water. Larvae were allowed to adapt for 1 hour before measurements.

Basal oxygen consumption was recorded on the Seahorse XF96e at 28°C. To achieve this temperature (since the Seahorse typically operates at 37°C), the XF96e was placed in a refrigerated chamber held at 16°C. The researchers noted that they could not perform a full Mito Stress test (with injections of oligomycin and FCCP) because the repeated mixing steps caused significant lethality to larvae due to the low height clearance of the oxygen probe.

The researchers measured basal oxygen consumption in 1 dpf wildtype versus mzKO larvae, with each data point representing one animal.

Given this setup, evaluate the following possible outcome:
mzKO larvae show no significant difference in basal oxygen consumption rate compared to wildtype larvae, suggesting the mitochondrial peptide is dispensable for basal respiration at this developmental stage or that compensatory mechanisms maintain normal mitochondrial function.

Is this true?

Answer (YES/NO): NO